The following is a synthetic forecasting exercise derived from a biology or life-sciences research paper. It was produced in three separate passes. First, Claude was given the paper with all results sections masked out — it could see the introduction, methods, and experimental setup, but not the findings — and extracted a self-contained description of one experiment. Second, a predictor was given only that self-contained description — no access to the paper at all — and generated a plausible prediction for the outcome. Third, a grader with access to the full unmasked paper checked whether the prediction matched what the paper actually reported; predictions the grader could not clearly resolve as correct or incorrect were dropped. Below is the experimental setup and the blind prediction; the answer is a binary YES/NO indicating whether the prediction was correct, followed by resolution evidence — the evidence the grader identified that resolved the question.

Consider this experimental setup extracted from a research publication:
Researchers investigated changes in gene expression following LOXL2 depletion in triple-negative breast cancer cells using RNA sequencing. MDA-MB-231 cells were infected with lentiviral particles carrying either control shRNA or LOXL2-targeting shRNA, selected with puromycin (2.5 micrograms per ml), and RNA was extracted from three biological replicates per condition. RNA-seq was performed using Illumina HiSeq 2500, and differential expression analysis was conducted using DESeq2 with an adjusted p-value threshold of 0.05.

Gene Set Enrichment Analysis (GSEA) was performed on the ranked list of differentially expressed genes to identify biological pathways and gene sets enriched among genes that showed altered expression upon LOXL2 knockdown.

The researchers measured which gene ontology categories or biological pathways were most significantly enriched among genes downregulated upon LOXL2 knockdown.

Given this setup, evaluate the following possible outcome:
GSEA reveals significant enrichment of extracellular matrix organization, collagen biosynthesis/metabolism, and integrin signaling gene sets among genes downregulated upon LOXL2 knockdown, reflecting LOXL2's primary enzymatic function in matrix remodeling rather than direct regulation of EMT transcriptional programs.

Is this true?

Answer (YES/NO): NO